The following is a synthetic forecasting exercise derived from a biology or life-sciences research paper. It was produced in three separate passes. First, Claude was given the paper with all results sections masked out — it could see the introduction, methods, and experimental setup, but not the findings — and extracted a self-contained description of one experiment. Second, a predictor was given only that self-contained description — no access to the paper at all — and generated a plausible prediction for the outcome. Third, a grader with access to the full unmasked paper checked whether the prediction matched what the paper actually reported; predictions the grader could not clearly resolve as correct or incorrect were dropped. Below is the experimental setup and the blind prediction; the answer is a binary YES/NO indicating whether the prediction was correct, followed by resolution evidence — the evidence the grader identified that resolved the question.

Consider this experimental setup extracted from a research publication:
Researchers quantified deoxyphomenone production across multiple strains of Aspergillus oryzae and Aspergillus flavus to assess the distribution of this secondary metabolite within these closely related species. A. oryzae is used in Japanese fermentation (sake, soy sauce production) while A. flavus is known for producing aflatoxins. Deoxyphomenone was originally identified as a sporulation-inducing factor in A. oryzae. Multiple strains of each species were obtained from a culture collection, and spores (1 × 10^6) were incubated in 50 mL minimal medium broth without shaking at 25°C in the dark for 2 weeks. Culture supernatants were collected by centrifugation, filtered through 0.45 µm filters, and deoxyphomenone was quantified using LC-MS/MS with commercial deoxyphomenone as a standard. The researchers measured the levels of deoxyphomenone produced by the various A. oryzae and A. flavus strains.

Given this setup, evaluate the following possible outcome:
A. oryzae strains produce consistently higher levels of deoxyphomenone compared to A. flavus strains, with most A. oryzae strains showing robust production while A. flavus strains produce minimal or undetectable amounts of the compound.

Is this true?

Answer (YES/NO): NO